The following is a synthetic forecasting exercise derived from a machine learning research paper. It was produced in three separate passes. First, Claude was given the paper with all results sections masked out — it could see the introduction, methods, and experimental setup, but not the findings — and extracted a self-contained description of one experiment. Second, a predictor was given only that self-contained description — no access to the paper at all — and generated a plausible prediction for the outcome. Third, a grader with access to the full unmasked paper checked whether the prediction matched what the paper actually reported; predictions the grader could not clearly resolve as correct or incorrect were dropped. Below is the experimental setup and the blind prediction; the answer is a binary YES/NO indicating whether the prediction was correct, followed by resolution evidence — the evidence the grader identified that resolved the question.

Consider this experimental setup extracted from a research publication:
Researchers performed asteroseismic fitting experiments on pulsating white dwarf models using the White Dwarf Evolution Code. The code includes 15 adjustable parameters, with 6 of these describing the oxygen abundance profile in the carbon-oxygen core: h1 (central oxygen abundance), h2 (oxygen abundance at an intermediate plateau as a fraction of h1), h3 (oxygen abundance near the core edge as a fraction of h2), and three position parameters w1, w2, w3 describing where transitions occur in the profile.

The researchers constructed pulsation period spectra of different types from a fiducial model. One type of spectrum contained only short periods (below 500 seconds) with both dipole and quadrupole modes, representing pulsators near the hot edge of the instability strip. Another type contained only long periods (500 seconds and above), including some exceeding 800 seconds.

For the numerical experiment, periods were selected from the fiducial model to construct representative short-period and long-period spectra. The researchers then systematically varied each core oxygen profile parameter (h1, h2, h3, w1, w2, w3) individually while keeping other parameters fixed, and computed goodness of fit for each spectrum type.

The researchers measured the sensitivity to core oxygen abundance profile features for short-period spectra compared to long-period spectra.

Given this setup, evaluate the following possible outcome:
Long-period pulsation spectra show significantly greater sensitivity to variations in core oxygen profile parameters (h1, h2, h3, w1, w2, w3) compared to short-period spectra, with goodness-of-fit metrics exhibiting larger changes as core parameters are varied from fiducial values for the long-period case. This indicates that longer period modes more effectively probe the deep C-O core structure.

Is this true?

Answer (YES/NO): NO